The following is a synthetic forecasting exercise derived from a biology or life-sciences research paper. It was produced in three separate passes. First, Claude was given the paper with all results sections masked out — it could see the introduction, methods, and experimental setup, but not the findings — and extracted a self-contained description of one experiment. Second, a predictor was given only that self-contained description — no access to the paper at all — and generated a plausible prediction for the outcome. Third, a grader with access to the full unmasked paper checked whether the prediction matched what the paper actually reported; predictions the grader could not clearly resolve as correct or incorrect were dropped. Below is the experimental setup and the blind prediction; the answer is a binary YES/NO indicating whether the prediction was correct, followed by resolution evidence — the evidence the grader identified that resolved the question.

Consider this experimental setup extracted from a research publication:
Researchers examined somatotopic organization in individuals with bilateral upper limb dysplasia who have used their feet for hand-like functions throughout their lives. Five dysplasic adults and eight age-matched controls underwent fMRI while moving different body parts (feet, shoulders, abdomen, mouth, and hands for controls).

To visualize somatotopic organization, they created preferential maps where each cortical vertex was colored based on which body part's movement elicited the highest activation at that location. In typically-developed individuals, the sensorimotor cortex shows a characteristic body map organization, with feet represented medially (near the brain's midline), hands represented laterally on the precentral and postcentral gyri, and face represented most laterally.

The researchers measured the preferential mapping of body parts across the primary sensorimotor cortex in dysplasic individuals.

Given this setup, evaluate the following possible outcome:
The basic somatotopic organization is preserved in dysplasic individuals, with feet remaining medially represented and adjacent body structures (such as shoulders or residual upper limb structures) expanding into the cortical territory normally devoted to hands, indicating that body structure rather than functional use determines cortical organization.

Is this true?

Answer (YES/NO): YES